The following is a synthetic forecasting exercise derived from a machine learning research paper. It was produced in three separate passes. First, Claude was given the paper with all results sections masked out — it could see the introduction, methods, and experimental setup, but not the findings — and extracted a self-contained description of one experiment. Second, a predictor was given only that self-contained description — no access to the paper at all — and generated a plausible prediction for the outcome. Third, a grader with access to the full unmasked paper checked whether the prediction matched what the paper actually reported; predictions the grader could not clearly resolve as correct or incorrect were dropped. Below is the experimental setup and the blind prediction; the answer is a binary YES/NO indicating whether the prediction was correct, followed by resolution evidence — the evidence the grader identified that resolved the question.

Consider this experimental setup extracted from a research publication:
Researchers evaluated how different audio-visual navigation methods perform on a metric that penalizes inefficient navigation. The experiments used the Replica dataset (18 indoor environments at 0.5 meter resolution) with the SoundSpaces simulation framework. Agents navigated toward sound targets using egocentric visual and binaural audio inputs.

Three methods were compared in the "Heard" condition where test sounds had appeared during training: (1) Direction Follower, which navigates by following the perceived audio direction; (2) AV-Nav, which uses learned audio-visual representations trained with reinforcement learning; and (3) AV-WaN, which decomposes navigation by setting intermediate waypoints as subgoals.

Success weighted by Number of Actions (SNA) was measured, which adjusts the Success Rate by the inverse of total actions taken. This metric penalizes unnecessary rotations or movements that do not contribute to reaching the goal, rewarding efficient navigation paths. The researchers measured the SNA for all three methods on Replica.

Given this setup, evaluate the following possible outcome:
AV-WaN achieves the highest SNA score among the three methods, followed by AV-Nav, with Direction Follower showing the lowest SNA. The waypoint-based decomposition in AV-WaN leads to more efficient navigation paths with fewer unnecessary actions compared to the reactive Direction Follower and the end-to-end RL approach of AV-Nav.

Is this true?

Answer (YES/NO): YES